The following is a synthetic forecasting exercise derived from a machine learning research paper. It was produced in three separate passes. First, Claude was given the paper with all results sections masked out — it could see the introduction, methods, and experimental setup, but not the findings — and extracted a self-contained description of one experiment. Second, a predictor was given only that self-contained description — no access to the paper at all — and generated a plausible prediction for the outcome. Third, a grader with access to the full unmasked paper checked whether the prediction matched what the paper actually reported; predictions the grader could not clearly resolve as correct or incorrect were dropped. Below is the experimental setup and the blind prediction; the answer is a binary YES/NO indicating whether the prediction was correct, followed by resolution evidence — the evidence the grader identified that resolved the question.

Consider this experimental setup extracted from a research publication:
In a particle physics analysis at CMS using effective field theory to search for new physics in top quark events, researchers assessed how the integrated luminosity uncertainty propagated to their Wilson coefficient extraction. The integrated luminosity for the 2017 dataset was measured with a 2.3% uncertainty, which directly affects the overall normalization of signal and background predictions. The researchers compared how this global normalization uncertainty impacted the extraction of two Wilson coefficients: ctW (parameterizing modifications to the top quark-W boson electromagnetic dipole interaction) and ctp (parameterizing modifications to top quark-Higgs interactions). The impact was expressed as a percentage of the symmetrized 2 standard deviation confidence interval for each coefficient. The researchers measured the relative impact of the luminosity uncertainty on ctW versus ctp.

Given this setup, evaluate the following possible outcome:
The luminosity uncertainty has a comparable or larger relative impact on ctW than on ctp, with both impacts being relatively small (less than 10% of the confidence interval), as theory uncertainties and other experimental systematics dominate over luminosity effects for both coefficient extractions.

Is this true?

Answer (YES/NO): YES